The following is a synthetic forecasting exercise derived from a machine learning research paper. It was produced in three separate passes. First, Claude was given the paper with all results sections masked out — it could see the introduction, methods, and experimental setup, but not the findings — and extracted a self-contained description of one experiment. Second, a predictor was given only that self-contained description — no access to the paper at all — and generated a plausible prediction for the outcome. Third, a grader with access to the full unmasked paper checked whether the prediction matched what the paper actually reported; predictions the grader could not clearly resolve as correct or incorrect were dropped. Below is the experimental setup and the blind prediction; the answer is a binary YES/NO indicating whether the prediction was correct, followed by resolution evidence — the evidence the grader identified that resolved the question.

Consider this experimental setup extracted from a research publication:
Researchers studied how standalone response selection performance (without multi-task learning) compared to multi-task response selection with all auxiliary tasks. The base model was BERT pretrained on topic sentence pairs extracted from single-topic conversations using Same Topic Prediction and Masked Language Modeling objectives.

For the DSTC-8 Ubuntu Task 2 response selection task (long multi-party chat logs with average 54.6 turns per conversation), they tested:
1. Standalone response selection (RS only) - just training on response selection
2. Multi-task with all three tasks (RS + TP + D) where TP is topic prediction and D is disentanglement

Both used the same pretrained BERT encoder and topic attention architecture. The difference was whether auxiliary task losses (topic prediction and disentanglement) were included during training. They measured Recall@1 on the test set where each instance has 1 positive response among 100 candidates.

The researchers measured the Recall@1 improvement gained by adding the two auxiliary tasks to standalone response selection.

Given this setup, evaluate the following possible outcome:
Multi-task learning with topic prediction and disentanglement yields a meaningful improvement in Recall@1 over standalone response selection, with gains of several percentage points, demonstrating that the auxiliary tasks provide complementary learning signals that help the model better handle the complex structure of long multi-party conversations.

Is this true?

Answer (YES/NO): YES